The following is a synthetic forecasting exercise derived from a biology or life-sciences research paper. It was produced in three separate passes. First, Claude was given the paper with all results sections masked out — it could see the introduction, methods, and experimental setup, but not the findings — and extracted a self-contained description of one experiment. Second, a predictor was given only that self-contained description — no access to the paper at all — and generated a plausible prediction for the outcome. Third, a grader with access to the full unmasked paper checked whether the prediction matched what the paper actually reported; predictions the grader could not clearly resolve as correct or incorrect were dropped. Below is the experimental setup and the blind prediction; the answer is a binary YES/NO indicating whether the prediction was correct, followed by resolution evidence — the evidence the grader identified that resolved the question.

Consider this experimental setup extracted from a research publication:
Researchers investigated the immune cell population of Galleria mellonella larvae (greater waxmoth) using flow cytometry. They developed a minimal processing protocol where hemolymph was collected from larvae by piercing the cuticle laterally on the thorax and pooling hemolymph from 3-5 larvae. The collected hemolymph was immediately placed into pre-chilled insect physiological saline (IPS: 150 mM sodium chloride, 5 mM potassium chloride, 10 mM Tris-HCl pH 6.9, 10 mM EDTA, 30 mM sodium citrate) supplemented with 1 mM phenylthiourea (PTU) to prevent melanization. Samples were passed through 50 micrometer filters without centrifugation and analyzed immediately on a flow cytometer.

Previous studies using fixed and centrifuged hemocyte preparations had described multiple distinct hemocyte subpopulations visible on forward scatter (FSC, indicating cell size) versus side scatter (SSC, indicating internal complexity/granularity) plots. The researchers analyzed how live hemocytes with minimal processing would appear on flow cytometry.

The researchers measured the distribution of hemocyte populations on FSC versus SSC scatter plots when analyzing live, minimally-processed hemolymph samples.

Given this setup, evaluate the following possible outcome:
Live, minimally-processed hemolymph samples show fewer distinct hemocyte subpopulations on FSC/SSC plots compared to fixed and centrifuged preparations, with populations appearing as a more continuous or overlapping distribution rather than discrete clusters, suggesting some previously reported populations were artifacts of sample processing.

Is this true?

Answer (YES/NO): YES